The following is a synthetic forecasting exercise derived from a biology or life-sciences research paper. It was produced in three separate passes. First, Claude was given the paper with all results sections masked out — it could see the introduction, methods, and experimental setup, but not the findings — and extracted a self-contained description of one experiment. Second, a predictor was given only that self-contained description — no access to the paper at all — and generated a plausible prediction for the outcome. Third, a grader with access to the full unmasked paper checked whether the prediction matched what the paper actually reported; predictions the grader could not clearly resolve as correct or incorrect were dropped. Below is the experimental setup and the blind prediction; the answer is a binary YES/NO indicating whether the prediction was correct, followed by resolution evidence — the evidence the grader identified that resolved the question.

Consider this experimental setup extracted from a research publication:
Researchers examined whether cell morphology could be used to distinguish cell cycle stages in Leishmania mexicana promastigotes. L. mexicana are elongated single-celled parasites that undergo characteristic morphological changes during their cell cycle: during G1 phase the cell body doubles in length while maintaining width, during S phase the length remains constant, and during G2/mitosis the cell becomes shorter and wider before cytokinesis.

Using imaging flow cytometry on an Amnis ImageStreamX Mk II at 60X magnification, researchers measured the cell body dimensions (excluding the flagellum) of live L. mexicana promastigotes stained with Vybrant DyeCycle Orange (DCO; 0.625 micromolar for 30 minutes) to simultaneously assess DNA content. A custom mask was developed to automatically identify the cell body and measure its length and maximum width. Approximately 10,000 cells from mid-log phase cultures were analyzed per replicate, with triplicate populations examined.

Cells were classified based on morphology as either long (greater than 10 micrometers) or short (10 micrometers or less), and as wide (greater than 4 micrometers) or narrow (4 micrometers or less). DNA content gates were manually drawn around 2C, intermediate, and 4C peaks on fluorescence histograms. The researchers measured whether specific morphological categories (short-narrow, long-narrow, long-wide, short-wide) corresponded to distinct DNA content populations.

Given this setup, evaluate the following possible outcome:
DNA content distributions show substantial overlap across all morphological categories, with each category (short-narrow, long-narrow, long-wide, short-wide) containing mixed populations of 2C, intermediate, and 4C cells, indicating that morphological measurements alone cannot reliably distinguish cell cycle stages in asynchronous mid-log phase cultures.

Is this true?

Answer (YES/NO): NO